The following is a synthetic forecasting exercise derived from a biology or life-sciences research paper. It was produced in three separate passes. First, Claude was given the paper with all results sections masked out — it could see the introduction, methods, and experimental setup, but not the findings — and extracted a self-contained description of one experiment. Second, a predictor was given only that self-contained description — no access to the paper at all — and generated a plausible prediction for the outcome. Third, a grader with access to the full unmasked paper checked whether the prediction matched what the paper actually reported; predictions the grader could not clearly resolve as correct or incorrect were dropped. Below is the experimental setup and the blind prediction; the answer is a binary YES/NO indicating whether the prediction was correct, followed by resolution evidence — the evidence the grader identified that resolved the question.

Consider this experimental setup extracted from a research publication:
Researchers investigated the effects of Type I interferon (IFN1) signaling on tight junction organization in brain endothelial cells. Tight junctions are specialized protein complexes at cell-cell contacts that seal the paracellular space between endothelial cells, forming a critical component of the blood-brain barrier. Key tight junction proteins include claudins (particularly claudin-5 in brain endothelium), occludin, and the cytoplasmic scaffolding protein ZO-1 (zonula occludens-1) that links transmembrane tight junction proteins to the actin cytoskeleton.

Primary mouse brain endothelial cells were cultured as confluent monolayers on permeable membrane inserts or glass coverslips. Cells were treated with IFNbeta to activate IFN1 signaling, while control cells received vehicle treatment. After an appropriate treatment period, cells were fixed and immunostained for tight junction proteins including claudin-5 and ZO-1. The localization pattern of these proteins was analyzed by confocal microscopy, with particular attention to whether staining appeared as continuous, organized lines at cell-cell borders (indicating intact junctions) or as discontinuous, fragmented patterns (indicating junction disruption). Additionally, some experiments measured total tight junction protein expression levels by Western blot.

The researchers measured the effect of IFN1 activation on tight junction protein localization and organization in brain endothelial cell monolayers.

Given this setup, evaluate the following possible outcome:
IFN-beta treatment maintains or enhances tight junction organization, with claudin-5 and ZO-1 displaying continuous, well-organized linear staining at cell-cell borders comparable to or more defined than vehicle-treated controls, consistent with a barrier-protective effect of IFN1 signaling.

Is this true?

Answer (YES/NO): YES